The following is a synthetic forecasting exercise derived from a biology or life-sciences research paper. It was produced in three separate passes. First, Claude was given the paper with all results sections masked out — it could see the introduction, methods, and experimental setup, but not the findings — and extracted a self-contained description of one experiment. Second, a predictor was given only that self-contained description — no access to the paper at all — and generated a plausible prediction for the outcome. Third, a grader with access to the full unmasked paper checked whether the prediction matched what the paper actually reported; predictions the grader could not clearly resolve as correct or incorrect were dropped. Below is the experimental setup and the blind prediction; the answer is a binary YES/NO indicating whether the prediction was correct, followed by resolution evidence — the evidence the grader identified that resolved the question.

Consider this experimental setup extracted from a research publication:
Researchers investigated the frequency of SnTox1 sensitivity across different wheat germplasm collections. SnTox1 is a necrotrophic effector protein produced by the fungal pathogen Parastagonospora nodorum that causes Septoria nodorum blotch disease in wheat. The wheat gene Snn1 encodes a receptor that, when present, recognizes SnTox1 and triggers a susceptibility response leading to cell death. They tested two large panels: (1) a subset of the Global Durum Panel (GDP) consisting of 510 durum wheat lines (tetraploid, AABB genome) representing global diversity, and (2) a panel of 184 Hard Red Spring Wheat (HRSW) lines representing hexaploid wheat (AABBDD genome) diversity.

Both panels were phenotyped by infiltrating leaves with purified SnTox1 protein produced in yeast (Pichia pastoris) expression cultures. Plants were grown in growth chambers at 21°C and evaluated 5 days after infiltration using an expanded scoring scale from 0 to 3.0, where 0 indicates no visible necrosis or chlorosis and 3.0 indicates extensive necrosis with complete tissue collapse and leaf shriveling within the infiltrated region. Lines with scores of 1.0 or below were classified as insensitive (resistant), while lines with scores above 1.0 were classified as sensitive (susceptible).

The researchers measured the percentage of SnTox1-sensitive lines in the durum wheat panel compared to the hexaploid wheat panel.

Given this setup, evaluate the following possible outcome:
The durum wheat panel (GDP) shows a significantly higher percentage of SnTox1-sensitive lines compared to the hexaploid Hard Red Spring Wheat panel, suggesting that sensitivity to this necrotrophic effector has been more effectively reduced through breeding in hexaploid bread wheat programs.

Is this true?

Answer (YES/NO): YES